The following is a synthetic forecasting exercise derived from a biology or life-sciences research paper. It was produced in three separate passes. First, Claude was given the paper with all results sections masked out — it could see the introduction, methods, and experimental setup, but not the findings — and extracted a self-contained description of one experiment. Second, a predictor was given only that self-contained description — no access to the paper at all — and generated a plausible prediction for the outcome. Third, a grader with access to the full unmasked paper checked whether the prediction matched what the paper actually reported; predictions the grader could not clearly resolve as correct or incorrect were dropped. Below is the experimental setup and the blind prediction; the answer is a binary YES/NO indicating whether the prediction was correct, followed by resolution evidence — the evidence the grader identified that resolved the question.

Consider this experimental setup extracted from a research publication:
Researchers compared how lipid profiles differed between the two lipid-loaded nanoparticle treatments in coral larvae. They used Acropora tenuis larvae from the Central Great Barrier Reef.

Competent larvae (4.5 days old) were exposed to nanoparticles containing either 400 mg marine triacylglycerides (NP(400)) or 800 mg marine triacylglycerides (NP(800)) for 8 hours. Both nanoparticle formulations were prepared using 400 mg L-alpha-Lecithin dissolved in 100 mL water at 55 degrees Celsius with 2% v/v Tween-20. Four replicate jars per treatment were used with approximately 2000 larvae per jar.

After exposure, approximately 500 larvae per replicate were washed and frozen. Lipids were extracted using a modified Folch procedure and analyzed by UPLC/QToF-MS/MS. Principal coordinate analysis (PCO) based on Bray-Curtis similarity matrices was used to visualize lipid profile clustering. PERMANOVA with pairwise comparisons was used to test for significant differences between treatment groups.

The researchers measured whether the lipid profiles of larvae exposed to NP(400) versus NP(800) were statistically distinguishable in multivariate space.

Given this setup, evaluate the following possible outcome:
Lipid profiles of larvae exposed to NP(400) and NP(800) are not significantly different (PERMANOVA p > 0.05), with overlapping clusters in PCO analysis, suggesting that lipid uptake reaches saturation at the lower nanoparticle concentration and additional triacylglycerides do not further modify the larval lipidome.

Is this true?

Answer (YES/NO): YES